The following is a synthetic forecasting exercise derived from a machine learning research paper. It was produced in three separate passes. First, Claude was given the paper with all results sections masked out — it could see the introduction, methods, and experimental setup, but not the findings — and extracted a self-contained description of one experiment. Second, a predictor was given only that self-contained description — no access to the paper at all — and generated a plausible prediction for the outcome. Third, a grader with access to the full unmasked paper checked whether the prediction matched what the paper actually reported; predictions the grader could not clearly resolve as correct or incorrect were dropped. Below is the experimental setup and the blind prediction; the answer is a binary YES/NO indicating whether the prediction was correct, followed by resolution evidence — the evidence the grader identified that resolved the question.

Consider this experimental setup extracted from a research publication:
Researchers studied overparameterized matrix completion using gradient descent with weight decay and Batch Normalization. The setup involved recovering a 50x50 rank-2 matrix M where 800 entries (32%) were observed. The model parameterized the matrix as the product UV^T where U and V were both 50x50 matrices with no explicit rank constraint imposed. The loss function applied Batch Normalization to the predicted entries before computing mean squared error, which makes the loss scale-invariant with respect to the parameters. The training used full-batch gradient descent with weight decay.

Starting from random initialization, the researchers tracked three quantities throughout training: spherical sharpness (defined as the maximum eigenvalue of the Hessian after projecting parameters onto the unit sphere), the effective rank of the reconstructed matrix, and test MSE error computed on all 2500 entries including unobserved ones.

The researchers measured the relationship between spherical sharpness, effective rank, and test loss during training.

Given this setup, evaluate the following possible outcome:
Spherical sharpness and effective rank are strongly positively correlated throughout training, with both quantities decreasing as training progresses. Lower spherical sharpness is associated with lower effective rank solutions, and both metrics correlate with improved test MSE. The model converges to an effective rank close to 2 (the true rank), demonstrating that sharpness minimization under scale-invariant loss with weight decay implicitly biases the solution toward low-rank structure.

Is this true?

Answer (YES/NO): NO